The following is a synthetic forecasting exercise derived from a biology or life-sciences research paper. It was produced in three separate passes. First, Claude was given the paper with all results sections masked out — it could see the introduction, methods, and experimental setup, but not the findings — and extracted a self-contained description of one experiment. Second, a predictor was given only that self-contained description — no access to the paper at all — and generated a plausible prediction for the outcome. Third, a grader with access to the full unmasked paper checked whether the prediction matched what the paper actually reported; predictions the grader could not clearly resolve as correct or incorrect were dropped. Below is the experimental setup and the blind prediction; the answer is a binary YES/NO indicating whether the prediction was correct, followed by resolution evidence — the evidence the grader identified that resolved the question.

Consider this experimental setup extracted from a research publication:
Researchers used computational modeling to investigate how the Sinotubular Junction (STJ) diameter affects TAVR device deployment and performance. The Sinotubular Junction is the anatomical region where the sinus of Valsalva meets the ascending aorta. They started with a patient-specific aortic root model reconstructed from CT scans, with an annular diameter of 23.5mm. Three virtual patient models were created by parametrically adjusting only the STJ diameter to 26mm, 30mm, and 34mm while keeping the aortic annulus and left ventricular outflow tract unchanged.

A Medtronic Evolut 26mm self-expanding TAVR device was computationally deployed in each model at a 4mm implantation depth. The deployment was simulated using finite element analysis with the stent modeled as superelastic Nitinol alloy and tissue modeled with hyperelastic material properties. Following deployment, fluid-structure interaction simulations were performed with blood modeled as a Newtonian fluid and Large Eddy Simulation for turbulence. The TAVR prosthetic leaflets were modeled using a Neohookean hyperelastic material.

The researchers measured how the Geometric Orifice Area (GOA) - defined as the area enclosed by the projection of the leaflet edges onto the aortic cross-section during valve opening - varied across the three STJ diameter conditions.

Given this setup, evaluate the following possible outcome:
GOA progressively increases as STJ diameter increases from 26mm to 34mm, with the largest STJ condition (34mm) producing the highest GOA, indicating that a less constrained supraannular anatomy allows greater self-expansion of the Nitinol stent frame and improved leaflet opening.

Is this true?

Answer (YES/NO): NO